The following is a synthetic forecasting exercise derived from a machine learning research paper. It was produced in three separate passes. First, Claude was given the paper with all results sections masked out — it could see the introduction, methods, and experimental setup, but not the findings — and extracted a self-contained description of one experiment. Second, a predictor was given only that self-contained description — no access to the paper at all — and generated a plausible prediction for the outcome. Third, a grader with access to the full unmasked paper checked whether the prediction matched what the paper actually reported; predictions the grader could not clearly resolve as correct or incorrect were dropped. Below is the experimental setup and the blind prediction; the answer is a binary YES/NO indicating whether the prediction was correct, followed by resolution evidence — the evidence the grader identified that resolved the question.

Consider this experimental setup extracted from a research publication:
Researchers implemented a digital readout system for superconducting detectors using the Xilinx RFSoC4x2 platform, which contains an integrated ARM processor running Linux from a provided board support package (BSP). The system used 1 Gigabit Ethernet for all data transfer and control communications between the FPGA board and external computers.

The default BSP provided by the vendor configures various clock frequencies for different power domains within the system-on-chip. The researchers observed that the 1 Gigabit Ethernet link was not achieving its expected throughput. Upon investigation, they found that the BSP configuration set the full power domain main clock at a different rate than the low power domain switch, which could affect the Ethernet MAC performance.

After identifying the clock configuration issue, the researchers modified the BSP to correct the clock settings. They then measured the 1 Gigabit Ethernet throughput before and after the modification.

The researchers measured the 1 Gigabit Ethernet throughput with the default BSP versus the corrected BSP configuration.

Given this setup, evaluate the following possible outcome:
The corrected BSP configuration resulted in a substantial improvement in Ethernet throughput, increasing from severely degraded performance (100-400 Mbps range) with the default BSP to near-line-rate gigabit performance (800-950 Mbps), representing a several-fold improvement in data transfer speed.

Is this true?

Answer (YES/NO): YES